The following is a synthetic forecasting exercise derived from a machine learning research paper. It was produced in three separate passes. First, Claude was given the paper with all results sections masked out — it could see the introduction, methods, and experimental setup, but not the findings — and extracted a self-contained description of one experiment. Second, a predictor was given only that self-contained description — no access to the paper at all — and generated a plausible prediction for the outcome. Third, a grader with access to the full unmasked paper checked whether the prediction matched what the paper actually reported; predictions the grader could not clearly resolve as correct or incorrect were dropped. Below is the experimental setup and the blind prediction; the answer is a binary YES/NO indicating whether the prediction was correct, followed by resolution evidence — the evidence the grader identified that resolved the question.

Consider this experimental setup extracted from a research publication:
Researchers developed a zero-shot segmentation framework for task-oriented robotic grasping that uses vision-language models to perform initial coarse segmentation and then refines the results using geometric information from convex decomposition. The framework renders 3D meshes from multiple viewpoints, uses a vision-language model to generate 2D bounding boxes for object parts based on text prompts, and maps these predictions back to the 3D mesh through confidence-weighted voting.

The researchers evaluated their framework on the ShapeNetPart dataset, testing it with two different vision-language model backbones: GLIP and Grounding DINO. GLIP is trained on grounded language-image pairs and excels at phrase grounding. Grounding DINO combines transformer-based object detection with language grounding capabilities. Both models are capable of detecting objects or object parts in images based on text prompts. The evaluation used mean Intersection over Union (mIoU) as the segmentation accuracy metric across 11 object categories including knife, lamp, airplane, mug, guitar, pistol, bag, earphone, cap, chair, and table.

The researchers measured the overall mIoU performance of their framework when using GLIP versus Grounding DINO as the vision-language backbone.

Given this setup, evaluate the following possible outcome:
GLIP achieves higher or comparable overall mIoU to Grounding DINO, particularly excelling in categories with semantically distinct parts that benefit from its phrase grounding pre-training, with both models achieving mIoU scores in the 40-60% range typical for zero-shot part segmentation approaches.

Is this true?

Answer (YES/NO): NO